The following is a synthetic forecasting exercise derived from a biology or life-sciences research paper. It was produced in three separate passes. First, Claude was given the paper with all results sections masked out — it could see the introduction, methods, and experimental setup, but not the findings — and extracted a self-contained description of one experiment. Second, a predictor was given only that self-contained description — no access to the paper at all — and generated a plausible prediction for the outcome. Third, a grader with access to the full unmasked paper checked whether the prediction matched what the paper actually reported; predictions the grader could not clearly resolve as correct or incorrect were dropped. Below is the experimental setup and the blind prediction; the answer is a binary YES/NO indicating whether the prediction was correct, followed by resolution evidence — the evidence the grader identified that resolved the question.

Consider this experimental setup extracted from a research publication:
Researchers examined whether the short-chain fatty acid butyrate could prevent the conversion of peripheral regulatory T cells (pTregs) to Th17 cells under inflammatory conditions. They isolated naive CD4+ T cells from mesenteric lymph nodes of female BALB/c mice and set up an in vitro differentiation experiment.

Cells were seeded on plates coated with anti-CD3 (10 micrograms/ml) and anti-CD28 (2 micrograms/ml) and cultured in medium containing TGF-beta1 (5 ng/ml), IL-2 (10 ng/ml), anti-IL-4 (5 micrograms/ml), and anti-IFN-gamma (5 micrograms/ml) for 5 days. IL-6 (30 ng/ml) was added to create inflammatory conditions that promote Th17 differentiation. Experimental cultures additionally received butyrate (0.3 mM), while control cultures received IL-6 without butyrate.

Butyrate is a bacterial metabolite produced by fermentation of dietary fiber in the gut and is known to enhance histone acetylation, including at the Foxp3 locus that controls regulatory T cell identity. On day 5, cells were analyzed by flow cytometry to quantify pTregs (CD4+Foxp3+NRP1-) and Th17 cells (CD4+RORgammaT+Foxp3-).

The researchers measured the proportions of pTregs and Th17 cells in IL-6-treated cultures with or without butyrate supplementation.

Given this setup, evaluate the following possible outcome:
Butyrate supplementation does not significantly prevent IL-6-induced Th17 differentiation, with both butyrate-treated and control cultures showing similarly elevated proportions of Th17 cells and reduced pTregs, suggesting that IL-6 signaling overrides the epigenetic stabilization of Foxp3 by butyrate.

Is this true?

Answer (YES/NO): NO